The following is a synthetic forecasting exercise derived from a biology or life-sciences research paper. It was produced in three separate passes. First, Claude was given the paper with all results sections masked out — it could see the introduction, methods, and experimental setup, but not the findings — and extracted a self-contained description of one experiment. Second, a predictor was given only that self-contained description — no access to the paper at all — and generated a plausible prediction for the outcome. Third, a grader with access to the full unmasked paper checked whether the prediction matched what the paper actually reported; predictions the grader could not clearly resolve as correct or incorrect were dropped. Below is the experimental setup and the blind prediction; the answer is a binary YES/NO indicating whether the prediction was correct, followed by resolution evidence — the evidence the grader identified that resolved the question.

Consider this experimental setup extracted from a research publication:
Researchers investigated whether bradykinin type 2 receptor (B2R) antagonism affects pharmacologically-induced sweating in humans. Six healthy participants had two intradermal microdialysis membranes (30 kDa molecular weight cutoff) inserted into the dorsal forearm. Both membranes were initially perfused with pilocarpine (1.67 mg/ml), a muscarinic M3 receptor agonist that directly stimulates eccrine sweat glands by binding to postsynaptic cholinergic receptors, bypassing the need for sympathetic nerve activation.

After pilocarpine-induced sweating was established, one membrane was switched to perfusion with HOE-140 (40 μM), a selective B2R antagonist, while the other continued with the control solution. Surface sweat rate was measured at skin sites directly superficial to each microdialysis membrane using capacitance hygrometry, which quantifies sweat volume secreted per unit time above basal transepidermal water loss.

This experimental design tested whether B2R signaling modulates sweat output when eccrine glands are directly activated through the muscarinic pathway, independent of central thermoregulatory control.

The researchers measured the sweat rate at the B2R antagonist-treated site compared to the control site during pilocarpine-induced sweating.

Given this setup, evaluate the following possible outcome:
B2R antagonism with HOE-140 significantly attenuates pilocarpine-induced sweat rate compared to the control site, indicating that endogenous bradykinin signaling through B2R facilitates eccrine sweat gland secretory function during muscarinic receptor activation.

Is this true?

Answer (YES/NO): NO